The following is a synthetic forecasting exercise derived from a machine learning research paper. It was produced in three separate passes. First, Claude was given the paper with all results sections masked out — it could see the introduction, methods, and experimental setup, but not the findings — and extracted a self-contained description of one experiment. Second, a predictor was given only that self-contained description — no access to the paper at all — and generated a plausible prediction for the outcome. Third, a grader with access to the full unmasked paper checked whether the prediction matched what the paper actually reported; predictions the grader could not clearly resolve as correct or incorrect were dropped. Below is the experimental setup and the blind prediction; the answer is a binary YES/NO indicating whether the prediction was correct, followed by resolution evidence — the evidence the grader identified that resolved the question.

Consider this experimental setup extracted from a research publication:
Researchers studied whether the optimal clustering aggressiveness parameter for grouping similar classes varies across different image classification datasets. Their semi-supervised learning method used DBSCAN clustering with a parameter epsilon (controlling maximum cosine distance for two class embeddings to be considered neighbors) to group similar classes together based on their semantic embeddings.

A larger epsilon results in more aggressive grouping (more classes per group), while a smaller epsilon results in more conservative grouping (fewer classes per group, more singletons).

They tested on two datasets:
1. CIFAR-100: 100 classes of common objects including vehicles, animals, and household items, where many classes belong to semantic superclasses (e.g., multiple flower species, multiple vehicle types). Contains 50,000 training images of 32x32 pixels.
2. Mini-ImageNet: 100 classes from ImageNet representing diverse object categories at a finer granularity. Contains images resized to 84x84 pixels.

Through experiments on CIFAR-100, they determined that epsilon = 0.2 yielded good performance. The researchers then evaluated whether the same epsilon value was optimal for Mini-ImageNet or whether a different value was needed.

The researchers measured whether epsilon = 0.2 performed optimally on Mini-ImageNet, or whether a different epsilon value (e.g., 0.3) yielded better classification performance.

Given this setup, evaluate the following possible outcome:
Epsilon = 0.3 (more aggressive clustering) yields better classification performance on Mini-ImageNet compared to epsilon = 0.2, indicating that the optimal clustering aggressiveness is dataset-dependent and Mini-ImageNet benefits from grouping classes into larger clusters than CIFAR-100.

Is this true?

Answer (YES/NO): YES